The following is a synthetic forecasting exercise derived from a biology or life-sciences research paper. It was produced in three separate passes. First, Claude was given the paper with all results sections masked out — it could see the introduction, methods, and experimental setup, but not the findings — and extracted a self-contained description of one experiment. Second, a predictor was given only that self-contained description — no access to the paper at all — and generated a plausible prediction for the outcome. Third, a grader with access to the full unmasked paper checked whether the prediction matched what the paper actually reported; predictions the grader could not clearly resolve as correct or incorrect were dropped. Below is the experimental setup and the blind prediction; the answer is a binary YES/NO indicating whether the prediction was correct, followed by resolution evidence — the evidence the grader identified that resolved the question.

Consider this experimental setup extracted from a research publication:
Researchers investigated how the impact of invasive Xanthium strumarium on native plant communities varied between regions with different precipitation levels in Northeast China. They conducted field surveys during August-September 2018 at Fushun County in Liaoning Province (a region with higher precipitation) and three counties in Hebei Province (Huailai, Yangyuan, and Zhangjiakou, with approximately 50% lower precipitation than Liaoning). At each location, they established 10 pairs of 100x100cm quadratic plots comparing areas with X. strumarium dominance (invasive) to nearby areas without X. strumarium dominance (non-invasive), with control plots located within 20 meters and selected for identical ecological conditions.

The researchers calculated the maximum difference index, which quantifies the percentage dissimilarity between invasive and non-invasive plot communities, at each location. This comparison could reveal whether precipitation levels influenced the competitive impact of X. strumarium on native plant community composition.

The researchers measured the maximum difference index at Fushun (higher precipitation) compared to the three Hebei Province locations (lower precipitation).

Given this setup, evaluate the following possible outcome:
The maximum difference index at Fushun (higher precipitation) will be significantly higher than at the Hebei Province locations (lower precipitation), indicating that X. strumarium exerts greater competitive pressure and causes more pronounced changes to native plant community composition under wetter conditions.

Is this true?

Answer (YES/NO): NO